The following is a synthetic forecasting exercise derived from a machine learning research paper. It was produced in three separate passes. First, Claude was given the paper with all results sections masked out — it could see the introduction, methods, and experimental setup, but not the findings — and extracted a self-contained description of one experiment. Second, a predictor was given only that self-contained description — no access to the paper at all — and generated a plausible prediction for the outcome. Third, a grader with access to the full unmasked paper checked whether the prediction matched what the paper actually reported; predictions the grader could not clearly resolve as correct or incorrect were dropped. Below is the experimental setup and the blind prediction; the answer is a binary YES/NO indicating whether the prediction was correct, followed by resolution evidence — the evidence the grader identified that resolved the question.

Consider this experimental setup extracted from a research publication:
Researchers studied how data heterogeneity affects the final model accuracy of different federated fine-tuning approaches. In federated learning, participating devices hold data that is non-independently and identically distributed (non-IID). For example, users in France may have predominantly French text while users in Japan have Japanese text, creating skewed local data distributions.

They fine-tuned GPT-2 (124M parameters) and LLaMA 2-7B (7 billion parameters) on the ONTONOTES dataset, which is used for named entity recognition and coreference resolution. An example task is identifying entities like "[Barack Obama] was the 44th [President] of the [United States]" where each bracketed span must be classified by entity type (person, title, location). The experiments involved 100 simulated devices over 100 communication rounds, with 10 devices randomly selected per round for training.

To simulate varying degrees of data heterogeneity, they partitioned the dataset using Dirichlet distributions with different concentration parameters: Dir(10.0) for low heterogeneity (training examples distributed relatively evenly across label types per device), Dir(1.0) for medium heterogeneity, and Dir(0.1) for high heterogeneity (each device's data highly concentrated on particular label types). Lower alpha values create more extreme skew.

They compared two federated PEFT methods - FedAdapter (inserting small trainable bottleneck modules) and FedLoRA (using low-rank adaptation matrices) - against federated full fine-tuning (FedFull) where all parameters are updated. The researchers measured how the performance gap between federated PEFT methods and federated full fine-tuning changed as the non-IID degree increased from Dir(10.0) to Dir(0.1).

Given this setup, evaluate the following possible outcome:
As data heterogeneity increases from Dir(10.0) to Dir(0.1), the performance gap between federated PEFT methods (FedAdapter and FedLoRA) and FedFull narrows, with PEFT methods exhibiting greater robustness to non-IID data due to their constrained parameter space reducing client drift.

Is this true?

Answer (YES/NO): NO